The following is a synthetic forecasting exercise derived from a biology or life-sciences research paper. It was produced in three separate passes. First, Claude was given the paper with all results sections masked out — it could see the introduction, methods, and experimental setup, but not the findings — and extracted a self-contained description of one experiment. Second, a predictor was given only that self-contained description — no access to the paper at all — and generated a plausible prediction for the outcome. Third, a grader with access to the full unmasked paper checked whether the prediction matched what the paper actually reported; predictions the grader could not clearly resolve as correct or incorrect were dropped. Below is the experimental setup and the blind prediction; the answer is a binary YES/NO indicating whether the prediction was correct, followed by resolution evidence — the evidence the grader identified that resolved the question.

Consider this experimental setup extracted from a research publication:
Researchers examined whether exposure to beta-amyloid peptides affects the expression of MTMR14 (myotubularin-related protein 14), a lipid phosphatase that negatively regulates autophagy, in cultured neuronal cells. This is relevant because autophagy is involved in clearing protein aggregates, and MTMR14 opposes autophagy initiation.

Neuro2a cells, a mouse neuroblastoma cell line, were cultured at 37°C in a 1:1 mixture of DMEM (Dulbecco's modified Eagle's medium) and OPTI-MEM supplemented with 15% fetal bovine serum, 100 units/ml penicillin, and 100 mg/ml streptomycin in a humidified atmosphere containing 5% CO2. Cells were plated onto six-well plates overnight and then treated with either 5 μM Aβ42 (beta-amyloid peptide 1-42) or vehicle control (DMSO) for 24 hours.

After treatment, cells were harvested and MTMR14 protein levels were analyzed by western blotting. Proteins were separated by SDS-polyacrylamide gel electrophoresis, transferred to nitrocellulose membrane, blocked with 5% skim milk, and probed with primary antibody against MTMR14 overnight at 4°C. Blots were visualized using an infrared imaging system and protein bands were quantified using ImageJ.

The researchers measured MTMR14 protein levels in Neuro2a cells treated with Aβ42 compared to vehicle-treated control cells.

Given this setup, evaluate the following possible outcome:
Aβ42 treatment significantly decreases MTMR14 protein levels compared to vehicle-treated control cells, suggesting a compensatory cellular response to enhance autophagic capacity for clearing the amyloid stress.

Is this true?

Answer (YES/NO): NO